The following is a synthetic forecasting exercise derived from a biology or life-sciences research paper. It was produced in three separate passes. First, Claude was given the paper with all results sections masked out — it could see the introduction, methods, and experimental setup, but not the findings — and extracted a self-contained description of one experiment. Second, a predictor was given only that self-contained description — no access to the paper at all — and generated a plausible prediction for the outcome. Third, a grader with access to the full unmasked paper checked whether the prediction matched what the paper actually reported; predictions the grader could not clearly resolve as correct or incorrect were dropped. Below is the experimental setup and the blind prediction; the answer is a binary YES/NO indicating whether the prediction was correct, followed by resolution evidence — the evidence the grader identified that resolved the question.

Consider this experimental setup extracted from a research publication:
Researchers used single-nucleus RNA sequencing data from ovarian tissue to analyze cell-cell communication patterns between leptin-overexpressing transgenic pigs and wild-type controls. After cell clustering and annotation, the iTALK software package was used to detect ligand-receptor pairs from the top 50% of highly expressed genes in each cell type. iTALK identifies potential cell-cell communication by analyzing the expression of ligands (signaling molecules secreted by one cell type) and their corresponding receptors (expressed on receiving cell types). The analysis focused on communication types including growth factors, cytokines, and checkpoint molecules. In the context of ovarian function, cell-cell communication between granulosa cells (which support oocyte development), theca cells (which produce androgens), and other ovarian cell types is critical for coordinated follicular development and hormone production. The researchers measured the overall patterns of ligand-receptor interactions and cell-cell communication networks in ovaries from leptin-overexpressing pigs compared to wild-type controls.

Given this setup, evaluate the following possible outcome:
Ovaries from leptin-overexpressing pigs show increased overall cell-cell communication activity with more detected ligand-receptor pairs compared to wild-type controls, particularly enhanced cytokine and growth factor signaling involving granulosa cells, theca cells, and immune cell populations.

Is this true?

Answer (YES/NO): NO